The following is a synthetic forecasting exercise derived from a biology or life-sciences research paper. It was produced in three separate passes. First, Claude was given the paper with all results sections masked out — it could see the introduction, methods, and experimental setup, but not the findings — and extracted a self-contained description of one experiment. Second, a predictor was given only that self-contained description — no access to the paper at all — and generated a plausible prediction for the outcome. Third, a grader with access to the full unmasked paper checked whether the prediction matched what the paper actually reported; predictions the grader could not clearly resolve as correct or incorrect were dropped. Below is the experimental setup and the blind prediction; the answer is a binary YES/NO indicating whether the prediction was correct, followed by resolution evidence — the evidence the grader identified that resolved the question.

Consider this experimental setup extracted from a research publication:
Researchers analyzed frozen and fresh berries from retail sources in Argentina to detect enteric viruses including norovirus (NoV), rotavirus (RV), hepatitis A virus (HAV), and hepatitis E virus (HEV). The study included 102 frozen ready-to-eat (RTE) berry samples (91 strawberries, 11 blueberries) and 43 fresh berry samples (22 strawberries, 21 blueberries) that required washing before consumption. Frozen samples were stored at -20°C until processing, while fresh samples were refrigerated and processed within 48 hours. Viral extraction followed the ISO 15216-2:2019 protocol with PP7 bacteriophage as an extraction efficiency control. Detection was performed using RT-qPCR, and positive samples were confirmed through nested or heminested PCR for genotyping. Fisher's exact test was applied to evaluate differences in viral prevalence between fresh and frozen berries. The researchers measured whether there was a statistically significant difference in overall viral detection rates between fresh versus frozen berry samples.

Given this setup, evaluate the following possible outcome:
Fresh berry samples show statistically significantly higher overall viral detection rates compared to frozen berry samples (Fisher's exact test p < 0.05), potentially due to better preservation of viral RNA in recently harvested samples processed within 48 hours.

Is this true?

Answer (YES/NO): NO